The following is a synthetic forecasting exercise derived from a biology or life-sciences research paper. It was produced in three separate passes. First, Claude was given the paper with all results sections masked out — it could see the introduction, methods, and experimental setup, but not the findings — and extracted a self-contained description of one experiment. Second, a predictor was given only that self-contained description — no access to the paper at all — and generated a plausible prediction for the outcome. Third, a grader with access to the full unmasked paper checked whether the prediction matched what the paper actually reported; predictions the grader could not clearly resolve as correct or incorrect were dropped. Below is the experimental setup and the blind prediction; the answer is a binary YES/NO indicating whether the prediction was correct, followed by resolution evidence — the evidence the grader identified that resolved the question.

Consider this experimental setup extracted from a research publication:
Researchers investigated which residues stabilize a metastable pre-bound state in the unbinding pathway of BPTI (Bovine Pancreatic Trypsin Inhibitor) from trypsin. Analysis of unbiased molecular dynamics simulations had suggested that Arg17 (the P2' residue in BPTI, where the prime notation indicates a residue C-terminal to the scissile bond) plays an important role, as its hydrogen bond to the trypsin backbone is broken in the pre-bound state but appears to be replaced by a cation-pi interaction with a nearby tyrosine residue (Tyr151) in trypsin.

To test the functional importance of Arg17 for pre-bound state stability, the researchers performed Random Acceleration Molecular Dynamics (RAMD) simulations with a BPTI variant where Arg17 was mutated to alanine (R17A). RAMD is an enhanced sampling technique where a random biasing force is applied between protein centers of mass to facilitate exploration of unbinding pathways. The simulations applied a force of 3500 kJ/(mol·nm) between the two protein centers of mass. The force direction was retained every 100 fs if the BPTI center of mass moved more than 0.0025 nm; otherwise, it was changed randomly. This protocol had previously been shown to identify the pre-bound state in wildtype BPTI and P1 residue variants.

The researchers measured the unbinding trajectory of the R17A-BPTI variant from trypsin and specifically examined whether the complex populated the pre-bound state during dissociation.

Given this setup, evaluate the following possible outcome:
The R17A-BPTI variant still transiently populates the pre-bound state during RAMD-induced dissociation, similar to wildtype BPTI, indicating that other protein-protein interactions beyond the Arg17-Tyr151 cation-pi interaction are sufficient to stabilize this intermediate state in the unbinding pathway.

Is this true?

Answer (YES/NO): NO